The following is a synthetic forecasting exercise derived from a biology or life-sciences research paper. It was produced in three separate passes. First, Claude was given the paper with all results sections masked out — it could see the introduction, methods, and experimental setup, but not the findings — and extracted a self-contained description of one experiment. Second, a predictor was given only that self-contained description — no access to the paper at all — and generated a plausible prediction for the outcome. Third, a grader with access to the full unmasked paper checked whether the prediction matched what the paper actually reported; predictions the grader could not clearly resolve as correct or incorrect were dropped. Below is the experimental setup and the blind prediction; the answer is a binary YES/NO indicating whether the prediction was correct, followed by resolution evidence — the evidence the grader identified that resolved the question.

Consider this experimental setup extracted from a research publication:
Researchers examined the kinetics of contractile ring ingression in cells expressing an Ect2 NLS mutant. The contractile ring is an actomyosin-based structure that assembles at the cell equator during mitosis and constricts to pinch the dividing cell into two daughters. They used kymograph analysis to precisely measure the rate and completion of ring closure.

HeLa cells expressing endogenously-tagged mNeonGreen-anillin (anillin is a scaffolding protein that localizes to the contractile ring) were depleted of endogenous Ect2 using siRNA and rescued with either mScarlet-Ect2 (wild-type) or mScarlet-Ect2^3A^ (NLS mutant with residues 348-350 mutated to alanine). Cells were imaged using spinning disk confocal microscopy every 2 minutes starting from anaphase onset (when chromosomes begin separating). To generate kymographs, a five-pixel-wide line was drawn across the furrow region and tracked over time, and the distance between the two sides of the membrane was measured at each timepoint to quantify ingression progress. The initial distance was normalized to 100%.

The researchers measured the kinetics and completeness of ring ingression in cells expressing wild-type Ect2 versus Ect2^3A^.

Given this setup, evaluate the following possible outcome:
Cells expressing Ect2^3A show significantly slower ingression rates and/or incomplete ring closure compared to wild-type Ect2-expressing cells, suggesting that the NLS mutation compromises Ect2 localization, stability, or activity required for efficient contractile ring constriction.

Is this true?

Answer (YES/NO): NO